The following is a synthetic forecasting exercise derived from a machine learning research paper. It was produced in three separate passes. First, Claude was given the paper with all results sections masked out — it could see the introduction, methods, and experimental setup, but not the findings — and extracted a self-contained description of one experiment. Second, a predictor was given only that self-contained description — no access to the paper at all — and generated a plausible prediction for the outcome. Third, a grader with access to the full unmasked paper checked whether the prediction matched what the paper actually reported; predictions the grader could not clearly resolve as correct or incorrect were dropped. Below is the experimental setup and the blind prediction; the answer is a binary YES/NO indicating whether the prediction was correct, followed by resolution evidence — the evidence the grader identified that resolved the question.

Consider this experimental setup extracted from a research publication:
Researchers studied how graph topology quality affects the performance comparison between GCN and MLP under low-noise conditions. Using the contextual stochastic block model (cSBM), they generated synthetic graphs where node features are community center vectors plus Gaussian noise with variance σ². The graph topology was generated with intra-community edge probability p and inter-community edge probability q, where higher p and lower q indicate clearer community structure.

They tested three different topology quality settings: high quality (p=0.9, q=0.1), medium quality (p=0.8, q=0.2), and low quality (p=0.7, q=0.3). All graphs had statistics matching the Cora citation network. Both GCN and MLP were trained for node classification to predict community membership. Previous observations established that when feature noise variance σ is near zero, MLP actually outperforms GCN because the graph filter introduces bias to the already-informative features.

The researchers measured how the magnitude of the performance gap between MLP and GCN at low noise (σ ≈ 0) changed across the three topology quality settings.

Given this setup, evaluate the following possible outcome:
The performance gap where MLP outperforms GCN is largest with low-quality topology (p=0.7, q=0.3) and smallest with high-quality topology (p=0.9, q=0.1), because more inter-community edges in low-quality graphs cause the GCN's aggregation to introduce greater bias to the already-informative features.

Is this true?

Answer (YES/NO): YES